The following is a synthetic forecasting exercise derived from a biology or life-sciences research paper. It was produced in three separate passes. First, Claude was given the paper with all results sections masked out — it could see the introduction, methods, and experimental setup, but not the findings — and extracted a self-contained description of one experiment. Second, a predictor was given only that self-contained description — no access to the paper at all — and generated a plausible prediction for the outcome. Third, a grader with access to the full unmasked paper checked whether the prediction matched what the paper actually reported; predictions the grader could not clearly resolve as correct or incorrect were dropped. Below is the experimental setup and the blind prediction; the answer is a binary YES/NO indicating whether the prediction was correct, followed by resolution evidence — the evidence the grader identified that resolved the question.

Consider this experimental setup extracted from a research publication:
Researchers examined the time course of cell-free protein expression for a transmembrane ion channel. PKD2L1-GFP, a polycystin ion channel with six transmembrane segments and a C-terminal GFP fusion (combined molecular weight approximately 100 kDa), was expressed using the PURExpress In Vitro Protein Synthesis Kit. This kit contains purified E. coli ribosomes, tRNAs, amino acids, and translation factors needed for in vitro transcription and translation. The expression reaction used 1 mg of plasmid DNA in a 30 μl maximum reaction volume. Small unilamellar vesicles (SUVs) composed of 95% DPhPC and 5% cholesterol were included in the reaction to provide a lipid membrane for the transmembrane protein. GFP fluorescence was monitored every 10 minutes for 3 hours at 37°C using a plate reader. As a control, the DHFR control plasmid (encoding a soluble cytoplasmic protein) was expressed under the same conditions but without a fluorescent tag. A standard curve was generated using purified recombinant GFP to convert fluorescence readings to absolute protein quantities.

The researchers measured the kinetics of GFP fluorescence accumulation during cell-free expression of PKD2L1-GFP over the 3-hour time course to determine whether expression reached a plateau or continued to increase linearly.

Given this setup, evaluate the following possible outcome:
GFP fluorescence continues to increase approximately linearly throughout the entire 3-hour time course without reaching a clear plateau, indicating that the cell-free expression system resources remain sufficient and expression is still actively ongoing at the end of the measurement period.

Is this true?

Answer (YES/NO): NO